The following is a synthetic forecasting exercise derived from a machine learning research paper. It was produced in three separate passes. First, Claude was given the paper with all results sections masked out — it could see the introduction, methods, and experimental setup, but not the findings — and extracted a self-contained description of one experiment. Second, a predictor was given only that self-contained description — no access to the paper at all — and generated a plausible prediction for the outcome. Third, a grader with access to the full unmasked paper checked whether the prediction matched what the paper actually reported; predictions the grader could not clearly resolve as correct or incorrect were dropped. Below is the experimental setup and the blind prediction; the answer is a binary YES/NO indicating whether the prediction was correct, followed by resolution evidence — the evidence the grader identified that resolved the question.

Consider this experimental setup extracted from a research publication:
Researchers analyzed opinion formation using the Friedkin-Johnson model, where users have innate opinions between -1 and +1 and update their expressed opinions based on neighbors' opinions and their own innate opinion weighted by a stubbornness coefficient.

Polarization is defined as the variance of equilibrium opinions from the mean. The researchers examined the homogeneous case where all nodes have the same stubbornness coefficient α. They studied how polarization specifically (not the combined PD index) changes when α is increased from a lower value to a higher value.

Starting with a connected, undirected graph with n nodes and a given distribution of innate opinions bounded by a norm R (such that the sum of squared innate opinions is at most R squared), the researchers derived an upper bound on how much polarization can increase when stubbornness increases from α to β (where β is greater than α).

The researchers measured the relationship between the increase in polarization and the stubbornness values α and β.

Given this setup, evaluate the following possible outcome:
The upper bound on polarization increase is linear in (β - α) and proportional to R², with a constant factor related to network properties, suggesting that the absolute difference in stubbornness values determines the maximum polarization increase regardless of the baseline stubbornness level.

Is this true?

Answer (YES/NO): NO